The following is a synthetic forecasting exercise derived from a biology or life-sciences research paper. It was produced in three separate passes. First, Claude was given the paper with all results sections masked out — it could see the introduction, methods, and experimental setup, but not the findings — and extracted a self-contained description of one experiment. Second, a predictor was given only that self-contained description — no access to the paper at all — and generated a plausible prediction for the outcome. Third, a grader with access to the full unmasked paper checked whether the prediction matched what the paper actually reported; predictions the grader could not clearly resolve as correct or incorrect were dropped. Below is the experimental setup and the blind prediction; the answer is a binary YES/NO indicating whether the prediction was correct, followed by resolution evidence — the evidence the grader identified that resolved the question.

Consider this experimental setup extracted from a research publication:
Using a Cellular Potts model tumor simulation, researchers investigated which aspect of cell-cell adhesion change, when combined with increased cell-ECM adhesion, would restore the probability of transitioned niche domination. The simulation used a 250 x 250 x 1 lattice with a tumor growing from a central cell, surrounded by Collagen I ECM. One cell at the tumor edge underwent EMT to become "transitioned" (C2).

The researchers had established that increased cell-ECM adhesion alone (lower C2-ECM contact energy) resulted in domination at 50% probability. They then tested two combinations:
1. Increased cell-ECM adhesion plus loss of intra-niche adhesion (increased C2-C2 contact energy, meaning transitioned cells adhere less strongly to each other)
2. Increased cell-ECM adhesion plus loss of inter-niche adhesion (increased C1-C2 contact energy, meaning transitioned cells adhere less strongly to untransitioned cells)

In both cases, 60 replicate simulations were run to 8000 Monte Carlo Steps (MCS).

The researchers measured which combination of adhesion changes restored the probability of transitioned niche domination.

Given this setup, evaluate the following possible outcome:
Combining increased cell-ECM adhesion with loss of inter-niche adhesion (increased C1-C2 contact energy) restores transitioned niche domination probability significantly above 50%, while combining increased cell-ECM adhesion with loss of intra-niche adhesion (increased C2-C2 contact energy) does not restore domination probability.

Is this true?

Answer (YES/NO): NO